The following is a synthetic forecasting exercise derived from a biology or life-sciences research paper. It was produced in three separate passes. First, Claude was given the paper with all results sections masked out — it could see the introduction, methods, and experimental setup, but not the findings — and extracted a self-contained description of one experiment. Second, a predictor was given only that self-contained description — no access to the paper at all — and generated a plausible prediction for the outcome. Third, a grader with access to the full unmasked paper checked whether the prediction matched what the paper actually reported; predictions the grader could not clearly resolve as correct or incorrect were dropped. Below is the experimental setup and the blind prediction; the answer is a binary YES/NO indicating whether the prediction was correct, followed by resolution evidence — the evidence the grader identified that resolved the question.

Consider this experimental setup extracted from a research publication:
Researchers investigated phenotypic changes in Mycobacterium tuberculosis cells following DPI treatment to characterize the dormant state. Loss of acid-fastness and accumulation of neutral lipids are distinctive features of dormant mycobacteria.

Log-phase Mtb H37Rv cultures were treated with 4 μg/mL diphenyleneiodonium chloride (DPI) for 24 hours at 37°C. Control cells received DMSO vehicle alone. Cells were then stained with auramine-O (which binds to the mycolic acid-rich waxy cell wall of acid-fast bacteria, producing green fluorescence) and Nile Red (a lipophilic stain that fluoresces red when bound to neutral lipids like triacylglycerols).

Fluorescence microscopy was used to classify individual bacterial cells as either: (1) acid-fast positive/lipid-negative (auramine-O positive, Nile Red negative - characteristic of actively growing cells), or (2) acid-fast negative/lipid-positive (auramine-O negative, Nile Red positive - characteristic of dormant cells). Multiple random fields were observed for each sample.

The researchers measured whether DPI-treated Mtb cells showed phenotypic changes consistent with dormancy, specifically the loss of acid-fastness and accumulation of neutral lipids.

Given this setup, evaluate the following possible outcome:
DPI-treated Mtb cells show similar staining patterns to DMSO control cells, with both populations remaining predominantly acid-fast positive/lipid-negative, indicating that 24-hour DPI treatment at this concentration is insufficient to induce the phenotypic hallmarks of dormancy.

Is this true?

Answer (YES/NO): NO